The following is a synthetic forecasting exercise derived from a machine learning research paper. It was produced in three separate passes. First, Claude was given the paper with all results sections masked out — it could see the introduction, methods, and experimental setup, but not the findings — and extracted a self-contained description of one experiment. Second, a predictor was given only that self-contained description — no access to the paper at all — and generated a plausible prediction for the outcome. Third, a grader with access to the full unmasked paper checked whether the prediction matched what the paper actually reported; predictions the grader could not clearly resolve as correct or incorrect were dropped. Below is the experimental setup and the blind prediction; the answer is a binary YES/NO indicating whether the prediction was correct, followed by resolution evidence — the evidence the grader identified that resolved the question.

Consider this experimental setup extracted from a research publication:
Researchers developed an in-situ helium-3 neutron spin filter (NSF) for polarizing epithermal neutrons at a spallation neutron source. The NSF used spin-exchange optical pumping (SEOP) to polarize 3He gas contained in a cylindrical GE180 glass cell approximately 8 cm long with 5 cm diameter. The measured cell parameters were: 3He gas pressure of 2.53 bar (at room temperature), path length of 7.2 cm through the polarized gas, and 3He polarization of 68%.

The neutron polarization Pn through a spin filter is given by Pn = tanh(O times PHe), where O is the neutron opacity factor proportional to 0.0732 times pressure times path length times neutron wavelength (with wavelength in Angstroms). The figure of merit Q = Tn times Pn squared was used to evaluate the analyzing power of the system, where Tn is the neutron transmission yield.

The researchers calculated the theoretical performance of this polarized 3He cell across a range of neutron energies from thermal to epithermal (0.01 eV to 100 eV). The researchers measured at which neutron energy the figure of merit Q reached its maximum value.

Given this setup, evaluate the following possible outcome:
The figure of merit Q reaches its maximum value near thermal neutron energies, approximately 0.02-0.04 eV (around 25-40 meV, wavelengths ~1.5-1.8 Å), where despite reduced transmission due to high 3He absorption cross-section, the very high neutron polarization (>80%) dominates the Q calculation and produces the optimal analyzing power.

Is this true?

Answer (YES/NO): YES